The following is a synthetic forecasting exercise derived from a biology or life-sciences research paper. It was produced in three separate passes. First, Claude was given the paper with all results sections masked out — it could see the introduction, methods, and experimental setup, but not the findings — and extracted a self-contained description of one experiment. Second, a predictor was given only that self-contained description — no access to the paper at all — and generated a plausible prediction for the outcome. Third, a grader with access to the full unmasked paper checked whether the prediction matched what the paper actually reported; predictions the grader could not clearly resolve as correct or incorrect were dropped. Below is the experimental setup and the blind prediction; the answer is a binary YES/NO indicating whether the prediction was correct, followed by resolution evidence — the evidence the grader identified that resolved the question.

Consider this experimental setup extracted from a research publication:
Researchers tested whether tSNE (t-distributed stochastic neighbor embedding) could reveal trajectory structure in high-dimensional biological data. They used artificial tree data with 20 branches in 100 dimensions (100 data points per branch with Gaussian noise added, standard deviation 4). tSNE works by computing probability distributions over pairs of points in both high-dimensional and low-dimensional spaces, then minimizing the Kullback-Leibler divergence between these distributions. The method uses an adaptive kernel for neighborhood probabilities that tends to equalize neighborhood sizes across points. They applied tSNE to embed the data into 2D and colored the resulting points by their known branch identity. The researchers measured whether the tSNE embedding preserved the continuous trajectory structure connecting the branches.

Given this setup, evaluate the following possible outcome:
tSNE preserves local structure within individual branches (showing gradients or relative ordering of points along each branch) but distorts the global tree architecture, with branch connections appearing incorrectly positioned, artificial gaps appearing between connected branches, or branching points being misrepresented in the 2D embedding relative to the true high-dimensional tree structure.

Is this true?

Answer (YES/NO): NO